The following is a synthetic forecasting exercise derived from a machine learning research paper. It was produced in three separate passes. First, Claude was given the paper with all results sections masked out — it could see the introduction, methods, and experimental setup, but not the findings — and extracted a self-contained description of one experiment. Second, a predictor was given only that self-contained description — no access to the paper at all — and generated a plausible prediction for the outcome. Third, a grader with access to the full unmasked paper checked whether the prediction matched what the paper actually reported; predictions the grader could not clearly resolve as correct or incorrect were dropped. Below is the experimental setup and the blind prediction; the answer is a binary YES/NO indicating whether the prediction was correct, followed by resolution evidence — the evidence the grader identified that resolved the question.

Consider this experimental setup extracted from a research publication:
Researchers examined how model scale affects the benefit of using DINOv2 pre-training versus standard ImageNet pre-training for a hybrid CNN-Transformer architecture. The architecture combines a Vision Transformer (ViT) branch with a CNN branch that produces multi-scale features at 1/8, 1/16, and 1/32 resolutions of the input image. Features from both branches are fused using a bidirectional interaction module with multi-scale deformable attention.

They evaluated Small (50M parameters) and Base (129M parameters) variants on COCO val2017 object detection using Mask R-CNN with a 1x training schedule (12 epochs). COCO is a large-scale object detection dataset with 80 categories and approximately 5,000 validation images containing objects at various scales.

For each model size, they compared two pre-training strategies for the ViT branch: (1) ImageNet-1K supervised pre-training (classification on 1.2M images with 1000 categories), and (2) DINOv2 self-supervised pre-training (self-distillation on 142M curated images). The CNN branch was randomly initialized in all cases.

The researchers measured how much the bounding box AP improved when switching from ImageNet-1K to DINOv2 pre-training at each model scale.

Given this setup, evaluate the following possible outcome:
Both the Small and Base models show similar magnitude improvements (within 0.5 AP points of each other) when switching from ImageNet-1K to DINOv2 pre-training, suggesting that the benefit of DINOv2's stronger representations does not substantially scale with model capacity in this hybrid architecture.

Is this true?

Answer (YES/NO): NO